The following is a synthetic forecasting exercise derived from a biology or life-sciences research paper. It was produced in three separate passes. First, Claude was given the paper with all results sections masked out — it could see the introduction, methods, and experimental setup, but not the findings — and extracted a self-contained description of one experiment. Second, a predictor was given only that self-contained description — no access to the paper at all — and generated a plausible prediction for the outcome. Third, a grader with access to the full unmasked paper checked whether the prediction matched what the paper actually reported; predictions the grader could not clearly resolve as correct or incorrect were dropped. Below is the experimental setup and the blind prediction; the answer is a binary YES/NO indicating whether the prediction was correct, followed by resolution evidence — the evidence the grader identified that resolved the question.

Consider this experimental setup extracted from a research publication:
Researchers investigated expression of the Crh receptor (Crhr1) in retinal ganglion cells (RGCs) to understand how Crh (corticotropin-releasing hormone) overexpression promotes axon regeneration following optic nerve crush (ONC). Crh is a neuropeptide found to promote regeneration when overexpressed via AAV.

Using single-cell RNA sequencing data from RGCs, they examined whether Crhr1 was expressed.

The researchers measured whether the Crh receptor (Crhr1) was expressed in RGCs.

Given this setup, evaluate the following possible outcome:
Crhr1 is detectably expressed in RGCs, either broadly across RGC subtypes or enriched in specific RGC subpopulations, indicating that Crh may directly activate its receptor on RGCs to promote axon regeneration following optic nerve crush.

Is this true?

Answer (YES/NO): YES